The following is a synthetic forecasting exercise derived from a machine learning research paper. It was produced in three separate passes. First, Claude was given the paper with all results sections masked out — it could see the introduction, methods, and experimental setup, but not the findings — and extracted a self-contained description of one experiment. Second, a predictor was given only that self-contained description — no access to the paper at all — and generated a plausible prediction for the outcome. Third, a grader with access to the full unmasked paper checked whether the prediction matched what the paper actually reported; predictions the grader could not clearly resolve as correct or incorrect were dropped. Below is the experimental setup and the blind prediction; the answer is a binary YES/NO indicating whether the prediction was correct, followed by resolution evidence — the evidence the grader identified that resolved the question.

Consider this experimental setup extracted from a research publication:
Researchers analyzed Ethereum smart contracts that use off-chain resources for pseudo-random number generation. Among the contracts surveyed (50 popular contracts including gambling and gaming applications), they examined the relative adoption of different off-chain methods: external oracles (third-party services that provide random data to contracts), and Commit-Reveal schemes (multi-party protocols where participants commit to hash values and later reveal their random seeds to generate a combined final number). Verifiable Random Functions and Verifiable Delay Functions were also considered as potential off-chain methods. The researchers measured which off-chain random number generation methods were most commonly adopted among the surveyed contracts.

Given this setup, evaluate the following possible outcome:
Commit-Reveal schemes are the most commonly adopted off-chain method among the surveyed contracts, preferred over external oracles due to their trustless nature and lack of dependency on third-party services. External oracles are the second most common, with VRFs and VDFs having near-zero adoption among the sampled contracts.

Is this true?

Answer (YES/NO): YES